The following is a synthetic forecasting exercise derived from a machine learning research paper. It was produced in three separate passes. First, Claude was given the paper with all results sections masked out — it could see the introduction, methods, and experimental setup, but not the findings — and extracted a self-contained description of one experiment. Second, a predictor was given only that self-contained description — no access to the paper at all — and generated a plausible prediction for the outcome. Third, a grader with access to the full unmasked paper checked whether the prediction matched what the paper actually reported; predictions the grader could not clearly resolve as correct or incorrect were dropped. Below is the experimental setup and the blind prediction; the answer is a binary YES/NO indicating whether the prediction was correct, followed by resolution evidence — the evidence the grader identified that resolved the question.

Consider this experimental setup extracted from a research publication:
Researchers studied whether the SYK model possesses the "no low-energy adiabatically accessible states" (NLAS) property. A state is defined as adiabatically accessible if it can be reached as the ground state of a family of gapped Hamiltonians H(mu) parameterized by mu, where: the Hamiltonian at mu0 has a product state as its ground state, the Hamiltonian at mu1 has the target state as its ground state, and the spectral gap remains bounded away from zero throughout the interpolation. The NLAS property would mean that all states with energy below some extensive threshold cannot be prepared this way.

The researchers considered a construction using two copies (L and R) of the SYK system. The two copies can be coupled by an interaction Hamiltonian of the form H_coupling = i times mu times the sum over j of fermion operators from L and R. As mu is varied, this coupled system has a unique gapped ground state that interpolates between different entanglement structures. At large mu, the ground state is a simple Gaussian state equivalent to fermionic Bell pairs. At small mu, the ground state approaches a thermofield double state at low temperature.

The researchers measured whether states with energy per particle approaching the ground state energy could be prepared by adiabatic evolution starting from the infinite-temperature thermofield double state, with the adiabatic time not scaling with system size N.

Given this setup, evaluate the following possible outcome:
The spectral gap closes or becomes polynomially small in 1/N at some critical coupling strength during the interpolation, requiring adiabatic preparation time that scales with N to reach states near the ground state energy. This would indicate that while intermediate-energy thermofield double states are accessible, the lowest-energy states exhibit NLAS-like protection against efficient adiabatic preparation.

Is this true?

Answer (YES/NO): NO